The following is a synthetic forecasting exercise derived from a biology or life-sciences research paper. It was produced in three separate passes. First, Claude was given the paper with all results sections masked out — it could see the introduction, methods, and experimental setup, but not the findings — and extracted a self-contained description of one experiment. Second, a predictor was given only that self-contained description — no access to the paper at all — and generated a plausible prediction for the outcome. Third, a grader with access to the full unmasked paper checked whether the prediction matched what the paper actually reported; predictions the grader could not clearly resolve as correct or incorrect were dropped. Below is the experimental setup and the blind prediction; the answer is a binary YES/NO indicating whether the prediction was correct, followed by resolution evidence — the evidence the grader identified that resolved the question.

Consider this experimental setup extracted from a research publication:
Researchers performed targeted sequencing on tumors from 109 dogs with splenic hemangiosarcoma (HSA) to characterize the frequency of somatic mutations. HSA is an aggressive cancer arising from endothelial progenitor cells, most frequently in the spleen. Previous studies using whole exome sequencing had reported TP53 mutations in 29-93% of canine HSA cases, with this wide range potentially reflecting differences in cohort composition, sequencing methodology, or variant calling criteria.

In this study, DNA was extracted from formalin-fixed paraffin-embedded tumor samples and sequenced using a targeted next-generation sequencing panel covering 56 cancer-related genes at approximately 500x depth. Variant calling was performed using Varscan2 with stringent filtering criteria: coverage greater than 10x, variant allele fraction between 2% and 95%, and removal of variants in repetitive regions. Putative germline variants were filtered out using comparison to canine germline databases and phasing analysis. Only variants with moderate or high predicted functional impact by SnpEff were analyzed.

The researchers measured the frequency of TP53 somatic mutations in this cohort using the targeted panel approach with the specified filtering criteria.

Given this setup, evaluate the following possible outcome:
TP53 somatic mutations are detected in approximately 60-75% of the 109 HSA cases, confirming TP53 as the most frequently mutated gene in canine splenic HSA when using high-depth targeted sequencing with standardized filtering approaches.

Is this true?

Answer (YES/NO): NO